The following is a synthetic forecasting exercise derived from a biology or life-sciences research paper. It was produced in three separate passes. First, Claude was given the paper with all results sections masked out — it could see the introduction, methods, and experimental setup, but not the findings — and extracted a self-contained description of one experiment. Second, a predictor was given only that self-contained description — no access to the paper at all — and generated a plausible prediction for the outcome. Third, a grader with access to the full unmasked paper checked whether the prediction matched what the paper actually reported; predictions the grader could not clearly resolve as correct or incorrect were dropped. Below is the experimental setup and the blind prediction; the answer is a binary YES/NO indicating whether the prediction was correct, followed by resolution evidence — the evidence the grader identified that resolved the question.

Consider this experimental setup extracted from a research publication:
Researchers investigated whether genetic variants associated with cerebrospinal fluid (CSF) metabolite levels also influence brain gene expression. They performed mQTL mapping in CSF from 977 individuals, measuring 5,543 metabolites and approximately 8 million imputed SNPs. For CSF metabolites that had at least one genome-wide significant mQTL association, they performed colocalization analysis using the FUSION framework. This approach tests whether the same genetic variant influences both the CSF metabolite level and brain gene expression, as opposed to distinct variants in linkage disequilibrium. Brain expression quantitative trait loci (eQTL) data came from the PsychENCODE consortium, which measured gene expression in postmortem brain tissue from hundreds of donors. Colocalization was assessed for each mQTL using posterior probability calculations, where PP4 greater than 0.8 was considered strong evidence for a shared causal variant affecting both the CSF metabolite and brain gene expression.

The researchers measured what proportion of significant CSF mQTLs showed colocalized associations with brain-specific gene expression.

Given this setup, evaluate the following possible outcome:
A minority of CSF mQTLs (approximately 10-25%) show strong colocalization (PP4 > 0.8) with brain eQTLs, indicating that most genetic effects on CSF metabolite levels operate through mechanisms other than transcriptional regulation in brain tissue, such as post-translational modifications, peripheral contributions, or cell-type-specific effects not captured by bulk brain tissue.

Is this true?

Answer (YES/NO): NO